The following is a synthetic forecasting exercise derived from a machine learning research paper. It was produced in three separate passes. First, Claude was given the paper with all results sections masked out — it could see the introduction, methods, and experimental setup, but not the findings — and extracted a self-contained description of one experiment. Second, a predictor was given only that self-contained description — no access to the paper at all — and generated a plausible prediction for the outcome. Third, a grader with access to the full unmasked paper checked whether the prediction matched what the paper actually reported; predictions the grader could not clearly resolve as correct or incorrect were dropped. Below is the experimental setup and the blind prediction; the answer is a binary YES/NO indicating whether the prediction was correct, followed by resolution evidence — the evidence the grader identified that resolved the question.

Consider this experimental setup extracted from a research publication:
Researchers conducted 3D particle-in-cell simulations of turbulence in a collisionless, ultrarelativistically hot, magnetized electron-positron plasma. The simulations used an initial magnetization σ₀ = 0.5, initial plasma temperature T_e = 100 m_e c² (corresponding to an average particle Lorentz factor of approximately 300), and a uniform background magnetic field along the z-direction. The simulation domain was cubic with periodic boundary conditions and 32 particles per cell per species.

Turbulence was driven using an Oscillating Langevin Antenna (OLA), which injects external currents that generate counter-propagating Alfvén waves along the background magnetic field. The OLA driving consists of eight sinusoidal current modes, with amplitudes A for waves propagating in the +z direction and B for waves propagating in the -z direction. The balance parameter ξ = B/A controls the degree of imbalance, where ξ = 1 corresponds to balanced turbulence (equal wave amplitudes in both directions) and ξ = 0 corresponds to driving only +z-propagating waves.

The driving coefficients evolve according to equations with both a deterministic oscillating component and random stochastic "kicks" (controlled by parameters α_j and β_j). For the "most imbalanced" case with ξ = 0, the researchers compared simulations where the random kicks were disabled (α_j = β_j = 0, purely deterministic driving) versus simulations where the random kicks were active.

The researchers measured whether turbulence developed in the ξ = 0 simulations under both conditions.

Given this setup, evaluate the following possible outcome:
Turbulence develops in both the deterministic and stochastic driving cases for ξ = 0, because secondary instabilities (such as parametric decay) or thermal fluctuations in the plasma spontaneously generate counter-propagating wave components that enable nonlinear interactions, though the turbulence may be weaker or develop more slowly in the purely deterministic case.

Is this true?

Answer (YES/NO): NO